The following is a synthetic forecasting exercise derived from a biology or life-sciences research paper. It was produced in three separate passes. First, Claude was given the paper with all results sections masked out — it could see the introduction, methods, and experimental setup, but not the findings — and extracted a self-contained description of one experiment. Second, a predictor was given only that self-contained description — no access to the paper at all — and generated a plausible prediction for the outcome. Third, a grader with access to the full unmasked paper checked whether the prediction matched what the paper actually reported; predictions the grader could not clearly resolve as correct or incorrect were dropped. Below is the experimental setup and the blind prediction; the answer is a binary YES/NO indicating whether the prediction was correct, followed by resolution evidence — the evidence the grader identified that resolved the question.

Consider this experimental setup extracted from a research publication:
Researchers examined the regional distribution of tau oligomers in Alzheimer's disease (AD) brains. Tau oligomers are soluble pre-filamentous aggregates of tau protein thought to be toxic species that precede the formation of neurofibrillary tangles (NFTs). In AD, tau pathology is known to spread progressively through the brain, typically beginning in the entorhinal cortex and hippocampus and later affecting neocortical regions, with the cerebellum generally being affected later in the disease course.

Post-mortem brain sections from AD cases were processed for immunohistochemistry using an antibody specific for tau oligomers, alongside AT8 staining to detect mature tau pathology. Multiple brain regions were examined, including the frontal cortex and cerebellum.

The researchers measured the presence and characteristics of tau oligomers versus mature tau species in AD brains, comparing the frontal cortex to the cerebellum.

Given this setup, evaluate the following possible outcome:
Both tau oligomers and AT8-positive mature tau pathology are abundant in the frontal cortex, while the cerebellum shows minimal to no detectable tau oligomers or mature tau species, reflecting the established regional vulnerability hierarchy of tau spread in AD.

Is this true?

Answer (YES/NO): NO